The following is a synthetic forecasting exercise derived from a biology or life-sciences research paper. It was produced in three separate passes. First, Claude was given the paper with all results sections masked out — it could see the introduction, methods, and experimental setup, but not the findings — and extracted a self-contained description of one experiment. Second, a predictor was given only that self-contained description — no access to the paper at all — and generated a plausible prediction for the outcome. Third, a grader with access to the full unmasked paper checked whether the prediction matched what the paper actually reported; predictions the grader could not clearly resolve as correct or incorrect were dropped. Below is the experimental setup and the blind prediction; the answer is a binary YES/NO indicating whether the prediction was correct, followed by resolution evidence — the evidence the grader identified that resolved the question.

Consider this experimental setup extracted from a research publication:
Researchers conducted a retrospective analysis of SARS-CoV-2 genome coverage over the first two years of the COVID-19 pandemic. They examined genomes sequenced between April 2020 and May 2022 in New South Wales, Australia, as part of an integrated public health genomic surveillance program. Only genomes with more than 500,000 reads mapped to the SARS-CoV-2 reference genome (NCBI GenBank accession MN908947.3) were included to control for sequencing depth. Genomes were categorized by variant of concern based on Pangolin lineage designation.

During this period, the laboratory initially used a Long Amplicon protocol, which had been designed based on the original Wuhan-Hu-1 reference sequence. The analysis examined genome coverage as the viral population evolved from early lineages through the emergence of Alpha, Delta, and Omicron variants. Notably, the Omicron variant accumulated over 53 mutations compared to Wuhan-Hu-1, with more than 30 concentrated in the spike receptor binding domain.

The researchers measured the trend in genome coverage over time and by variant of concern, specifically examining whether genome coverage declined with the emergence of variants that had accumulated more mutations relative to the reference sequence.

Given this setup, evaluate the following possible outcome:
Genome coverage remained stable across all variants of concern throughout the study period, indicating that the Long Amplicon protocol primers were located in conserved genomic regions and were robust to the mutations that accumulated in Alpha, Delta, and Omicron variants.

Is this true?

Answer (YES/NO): NO